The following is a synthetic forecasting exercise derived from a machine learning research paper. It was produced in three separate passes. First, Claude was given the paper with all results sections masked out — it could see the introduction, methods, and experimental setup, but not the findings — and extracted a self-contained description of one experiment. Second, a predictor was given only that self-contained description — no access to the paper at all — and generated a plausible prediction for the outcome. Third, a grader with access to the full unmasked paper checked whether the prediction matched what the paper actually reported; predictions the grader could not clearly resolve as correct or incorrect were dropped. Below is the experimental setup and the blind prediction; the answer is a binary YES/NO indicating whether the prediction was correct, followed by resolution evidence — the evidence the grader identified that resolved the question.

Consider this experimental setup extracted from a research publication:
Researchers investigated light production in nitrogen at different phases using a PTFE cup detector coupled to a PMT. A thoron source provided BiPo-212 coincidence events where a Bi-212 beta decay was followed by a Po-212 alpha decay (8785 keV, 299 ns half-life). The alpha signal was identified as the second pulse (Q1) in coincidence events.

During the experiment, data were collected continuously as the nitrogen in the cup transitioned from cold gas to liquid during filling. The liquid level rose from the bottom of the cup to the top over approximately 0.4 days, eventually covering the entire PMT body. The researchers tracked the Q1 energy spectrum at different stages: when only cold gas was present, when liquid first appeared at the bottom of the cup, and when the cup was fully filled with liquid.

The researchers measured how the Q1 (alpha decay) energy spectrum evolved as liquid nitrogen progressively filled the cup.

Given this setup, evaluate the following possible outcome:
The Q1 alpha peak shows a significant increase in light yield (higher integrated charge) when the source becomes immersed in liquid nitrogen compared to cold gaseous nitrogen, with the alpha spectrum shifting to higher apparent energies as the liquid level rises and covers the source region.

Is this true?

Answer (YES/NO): NO